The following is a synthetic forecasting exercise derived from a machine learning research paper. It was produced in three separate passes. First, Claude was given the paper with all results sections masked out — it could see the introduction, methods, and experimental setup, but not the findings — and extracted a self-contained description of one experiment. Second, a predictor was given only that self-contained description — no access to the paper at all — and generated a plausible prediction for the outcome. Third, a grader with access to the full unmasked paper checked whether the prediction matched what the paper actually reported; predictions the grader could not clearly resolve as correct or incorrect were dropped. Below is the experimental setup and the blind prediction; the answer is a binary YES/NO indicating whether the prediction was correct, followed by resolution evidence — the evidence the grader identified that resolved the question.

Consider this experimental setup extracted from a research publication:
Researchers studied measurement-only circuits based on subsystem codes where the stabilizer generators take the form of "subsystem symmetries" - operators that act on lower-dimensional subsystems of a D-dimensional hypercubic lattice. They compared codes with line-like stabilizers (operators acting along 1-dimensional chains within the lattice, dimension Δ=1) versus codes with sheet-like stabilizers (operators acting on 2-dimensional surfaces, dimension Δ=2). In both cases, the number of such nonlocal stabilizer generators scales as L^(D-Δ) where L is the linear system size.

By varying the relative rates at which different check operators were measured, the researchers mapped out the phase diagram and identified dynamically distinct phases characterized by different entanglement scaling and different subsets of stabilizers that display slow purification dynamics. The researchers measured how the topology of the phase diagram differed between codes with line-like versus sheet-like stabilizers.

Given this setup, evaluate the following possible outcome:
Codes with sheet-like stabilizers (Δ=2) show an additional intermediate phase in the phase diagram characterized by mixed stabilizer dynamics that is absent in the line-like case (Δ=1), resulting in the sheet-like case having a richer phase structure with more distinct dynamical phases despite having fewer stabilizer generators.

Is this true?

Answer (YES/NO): YES